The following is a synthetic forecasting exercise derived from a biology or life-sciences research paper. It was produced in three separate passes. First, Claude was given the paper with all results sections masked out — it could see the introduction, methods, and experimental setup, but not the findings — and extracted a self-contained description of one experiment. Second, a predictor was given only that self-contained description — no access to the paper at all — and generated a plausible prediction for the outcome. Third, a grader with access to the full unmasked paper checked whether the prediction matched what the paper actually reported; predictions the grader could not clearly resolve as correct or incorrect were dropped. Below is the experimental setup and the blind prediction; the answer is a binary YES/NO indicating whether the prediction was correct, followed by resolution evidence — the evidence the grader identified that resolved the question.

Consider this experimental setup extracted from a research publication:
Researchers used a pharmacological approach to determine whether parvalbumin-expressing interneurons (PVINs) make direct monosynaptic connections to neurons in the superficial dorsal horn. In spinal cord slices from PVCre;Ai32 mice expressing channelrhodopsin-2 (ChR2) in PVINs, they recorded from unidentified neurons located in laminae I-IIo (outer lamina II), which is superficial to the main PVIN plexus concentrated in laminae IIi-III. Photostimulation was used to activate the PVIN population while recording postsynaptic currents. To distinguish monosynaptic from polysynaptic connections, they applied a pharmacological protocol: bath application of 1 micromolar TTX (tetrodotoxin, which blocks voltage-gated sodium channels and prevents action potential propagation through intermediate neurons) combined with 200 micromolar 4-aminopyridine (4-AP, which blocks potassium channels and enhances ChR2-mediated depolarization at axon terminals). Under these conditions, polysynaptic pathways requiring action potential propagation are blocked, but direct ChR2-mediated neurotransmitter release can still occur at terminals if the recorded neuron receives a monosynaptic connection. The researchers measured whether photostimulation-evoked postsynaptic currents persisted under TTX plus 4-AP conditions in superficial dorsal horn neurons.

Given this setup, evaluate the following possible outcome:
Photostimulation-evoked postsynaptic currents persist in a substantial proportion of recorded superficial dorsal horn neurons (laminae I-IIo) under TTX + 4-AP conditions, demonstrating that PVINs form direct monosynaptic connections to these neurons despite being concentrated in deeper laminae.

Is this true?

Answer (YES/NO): YES